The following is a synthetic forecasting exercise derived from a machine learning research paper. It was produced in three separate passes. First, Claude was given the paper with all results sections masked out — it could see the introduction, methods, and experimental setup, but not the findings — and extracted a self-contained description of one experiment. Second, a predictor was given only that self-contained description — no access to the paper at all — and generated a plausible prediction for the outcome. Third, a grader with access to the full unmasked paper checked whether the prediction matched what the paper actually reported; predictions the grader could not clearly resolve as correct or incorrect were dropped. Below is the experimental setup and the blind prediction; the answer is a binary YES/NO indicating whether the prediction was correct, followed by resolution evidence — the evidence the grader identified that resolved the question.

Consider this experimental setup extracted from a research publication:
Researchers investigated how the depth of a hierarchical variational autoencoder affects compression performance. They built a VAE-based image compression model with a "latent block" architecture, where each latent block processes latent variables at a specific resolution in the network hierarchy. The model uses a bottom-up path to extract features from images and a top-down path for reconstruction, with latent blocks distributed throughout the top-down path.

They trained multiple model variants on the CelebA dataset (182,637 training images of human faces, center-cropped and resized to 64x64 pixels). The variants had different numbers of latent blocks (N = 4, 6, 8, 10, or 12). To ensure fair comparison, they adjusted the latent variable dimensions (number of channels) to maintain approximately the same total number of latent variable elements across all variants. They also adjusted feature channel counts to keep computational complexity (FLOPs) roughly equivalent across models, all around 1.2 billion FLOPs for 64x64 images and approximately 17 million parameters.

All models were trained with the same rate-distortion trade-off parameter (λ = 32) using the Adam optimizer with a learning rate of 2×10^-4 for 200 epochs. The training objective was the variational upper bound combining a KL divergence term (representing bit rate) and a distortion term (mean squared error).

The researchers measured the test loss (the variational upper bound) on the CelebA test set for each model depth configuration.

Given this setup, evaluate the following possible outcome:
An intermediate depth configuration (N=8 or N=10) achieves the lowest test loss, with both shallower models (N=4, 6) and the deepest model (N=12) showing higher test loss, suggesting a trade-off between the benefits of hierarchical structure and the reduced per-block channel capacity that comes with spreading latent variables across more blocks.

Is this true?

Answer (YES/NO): NO